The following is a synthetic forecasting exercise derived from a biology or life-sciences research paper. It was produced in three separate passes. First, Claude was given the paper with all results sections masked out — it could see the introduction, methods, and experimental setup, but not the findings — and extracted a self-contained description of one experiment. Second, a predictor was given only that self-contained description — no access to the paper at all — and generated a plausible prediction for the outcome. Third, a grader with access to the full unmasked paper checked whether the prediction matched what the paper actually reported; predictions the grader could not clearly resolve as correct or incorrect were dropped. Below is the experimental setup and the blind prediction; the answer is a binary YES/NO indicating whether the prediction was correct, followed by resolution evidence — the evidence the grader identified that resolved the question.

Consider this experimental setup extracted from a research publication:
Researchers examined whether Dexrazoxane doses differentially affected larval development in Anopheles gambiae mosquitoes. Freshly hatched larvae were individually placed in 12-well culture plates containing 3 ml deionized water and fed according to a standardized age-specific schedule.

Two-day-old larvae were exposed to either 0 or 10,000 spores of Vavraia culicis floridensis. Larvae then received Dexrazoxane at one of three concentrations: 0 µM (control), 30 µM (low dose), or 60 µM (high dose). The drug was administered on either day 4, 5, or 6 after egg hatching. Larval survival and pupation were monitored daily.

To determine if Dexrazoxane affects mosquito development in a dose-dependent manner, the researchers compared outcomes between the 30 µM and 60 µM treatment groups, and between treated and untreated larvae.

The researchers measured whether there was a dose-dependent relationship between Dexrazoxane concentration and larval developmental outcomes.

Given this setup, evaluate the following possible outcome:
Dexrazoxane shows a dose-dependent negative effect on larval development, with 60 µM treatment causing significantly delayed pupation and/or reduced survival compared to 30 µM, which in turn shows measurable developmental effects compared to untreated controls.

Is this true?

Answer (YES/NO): NO